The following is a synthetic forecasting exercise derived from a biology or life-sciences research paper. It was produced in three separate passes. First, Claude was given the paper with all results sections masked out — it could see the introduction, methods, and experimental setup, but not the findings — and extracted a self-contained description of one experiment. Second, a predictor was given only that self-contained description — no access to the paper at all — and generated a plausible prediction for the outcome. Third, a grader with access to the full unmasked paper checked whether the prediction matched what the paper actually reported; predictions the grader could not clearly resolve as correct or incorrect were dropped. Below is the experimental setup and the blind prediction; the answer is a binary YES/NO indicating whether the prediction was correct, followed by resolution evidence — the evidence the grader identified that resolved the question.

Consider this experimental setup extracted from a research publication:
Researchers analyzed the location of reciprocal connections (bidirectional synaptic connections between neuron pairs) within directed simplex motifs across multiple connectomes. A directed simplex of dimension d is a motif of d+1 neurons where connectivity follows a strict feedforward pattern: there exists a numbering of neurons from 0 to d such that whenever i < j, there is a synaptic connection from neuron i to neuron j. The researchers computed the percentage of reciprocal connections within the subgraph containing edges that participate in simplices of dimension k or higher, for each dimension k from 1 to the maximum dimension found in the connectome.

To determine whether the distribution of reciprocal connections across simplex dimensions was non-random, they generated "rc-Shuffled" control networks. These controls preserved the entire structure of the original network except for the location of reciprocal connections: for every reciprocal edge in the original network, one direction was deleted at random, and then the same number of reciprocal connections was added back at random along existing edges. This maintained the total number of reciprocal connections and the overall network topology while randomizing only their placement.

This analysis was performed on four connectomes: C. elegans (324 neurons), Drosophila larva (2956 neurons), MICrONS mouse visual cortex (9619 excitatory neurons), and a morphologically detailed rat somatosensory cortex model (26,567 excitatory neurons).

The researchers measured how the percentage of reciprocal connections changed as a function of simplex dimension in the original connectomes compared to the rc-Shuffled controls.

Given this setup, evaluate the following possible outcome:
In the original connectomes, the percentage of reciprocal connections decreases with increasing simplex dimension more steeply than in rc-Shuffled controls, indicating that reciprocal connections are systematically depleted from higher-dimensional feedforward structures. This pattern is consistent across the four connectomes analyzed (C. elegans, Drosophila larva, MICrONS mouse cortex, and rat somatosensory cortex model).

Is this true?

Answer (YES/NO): NO